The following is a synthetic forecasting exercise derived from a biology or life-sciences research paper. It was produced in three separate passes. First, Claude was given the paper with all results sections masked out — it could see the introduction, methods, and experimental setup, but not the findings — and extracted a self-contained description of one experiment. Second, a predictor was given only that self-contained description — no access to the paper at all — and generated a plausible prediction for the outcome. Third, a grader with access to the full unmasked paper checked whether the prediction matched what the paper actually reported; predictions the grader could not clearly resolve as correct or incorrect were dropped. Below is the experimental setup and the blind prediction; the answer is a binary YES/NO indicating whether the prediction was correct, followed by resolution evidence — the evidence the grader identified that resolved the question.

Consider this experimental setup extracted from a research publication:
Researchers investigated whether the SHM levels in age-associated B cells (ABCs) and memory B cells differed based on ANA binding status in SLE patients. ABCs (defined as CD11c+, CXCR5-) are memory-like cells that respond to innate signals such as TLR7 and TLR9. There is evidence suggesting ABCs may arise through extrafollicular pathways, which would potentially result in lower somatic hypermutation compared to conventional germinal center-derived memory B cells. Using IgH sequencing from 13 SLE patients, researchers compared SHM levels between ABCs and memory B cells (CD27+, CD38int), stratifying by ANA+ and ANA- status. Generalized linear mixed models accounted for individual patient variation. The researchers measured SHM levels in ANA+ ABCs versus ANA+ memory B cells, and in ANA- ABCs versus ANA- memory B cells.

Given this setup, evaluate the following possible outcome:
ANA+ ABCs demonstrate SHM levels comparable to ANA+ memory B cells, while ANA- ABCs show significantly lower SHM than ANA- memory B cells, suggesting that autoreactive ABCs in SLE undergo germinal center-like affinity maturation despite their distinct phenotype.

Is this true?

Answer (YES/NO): NO